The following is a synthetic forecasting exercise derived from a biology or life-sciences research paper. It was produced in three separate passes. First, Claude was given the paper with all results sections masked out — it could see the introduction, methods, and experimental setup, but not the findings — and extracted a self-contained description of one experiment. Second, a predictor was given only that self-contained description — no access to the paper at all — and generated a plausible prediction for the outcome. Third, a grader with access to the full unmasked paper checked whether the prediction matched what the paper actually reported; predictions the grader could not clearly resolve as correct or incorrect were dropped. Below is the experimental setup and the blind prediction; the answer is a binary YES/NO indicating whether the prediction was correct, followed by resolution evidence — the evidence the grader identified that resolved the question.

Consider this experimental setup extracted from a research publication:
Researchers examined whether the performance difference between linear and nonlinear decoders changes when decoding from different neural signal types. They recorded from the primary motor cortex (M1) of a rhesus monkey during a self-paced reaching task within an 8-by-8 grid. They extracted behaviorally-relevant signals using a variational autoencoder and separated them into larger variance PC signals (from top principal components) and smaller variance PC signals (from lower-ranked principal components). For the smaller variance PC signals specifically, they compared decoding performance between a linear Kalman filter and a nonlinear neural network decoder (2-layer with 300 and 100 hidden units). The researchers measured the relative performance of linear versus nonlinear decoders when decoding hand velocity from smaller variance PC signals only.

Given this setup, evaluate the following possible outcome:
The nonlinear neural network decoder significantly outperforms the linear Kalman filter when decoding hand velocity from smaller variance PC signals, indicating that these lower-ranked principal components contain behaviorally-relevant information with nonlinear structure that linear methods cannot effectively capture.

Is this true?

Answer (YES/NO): YES